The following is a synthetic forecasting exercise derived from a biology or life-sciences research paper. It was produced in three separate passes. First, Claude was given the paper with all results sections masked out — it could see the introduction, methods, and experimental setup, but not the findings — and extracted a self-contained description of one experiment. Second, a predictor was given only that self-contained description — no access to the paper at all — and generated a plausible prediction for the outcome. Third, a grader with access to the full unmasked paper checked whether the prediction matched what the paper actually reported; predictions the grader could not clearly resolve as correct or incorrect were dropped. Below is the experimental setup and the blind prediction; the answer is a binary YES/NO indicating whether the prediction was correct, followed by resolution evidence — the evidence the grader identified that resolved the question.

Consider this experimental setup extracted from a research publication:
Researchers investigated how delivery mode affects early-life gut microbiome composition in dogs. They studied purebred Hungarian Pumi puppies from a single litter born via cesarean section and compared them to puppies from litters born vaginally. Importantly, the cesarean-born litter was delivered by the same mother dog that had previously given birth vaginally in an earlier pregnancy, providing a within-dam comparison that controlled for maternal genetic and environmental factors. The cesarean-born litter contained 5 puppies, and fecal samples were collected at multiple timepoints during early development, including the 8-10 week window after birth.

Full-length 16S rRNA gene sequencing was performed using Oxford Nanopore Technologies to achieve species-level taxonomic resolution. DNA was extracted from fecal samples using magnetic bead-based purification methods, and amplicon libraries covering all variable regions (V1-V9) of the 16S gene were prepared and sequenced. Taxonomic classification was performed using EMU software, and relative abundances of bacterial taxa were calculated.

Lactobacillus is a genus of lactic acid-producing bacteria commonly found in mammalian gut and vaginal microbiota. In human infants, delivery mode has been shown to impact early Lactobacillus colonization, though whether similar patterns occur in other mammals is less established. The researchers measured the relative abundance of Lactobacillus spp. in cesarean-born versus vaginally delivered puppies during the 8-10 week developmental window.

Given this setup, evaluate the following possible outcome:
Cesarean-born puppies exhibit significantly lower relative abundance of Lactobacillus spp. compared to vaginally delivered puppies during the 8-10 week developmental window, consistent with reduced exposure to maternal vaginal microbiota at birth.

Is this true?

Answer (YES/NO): NO